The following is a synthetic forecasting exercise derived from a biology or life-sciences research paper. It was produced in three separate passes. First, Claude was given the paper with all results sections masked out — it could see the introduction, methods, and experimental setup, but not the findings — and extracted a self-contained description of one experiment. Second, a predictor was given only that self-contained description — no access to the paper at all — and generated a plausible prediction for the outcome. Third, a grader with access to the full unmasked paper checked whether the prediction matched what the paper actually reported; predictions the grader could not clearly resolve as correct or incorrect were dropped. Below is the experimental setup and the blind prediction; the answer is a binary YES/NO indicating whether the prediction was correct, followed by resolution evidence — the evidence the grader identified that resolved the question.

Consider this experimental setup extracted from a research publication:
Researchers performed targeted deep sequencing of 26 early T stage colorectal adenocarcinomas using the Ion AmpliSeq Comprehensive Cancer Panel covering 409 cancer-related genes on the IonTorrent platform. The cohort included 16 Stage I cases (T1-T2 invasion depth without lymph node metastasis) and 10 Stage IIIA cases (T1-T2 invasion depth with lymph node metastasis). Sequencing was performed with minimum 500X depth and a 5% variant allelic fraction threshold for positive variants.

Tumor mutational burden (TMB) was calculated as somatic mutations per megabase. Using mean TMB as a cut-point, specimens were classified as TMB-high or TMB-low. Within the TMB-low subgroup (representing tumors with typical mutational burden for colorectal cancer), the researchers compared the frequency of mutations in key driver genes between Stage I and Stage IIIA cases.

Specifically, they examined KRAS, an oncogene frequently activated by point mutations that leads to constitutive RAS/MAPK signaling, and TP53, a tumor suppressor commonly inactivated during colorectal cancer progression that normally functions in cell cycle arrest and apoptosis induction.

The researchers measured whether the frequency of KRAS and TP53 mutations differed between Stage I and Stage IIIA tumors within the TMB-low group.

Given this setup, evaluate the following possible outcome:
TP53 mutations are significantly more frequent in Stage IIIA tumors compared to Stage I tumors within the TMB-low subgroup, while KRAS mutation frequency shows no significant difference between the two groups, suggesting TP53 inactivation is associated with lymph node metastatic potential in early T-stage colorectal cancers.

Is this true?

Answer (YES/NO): NO